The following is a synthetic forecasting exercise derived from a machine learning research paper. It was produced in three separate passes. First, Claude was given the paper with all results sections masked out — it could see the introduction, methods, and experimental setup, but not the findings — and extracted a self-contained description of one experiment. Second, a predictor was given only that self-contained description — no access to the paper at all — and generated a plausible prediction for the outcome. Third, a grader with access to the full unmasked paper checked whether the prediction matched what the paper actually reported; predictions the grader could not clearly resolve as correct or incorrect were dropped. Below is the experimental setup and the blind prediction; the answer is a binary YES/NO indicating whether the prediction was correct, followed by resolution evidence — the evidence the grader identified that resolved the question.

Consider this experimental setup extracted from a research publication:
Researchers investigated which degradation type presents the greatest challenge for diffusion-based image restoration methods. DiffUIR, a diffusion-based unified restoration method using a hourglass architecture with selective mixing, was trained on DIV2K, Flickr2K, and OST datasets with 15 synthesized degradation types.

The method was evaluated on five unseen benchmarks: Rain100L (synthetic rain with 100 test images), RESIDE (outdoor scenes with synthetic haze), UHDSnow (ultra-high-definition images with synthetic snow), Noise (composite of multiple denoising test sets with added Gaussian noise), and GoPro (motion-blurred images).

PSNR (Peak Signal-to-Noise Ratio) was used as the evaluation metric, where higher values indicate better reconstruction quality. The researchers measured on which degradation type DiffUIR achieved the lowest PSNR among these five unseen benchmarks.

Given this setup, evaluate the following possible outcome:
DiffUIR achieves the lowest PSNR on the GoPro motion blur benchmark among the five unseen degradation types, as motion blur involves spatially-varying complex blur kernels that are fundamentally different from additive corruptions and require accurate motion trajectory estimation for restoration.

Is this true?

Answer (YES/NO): NO